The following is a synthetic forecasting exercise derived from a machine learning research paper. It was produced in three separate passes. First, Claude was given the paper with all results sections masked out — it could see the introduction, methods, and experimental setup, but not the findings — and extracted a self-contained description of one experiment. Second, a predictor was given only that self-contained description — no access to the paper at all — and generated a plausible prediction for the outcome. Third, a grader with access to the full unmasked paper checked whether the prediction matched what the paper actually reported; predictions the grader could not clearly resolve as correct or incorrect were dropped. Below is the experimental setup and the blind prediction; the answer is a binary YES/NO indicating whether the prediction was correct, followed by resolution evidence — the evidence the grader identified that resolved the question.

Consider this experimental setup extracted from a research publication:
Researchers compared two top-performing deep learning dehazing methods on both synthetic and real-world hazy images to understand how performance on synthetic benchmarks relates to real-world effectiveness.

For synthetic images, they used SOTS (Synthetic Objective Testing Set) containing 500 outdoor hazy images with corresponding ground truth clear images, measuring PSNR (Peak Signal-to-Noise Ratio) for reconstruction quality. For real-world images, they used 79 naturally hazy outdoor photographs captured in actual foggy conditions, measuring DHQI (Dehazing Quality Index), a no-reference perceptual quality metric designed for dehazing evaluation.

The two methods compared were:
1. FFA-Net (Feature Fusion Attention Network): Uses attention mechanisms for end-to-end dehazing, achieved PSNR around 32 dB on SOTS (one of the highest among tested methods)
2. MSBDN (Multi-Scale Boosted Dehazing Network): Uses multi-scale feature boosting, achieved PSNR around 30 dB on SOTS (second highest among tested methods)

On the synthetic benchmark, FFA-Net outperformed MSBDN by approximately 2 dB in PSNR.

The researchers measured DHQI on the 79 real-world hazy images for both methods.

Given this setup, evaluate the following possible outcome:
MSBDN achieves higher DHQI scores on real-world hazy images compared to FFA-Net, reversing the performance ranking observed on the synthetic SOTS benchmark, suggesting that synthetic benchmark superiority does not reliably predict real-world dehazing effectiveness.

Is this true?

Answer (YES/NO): NO